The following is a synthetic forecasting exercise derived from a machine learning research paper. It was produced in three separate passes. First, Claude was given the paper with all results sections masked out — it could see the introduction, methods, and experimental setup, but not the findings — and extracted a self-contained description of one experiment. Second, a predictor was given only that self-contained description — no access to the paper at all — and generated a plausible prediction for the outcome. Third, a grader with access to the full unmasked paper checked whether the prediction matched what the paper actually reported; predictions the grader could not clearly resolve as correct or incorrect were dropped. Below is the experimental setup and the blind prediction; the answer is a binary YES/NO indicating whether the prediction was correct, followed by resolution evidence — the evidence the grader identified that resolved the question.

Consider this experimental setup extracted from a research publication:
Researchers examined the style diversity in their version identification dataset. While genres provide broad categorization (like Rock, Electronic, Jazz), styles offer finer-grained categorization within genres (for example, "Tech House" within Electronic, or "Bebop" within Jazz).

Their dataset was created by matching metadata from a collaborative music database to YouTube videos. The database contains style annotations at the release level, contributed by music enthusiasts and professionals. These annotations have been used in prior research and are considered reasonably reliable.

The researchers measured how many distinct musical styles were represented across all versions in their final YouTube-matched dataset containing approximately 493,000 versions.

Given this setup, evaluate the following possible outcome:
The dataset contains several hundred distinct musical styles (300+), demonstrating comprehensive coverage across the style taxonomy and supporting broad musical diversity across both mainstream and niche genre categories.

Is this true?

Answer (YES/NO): YES